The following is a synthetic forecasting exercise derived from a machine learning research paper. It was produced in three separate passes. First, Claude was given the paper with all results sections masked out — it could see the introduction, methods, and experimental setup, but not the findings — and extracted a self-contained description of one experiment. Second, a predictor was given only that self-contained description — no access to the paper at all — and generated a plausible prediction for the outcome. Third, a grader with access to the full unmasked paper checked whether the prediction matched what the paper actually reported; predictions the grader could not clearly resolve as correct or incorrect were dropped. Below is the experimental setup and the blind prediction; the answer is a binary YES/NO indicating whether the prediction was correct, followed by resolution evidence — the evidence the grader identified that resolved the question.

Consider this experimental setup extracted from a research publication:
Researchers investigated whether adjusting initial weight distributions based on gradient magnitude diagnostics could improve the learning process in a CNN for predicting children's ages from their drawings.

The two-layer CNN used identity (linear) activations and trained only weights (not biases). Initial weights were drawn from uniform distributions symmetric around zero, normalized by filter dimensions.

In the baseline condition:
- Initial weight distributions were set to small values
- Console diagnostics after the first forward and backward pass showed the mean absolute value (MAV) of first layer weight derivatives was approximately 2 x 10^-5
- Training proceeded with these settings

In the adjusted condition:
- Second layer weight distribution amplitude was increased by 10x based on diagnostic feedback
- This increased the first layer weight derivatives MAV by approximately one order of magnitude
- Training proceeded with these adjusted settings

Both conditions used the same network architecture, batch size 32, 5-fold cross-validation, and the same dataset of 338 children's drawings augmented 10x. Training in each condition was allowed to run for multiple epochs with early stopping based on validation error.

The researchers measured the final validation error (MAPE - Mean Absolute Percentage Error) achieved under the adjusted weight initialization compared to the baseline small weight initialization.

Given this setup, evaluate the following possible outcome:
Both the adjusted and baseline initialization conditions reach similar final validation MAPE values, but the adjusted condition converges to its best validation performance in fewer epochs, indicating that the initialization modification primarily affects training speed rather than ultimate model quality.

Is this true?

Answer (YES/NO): NO